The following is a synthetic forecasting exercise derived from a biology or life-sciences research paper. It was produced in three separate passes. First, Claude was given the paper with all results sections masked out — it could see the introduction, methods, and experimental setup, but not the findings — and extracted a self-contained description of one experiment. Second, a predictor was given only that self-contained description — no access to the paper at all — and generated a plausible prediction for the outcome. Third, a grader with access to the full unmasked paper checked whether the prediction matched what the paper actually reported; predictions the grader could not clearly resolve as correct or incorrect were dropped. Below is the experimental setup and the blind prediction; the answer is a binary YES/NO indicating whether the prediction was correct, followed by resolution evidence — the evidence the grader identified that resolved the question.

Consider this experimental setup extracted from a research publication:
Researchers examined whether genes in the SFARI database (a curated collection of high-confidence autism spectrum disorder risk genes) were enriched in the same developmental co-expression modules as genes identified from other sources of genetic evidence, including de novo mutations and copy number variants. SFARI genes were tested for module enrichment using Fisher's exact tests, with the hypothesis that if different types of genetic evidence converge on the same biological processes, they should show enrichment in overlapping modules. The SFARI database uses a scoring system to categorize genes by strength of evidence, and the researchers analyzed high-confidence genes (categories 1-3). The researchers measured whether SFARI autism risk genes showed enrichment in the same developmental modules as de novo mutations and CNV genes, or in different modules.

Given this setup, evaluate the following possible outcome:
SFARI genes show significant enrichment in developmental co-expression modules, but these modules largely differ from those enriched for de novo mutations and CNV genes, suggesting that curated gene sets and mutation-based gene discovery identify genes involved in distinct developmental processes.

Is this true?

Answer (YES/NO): NO